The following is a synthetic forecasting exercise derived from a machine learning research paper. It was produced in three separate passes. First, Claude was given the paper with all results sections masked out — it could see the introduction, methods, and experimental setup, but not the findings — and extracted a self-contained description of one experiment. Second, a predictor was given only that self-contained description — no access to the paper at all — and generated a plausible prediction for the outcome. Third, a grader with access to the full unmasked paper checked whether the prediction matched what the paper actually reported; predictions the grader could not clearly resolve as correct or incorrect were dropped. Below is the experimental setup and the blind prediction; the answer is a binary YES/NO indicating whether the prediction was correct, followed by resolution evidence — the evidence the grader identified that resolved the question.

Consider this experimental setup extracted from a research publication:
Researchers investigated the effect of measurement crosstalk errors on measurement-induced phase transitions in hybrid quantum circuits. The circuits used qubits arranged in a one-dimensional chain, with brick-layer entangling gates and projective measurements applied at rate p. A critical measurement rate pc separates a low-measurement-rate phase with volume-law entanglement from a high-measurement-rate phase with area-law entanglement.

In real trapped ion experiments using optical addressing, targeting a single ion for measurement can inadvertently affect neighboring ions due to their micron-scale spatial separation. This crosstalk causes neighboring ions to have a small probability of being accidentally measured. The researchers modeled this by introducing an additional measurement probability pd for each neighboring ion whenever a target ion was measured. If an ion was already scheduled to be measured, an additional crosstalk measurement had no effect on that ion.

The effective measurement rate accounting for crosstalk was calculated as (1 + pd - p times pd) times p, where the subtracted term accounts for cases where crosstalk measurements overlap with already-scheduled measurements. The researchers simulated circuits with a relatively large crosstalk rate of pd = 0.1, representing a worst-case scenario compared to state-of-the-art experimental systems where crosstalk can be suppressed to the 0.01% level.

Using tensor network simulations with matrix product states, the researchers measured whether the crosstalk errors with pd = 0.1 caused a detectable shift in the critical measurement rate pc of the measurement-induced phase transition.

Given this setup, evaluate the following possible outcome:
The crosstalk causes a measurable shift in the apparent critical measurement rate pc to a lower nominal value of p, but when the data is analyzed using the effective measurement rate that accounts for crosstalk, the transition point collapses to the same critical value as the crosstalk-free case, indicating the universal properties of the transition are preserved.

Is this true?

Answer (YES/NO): NO